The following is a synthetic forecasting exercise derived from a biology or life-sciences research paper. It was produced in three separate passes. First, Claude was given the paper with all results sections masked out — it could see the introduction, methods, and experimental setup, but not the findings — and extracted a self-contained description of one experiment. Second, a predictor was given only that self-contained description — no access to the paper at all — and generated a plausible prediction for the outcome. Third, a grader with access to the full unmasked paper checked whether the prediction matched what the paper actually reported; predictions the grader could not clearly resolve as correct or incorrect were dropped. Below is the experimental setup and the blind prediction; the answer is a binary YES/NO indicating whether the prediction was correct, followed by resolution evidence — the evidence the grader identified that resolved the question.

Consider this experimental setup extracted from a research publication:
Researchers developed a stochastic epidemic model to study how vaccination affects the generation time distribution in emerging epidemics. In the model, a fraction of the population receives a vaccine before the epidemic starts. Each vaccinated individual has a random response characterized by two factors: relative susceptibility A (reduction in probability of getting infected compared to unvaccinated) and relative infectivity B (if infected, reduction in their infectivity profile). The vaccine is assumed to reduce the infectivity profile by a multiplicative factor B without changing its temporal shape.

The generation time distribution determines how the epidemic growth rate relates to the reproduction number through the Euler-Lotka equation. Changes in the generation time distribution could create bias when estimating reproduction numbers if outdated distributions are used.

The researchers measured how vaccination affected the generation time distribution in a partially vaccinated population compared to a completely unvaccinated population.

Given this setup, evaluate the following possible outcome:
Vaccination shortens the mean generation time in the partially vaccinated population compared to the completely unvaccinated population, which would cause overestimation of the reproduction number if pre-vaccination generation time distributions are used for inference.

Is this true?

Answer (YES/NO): NO